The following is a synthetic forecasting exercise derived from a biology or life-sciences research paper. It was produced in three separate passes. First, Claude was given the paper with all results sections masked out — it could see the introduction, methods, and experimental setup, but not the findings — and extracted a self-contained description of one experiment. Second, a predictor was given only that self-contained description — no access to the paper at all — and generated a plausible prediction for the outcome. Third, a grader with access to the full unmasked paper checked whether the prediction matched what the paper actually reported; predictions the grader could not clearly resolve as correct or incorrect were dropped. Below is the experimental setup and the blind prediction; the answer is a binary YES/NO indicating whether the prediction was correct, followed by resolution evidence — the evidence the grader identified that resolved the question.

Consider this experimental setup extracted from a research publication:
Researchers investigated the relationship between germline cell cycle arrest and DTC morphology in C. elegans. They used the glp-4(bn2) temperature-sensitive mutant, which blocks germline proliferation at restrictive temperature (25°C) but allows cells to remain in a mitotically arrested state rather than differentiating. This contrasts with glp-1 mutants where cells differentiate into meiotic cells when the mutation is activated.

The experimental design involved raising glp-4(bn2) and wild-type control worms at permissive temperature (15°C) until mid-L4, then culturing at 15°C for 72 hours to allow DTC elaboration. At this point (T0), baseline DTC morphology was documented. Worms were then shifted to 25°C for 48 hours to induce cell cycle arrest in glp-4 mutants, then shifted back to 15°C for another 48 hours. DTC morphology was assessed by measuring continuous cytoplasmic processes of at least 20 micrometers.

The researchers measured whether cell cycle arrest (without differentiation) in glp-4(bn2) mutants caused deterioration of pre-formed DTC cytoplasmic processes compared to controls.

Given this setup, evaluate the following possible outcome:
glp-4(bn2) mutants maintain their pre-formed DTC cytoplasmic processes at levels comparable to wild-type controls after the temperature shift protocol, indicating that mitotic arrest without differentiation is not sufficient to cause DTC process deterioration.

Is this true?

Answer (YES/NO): YES